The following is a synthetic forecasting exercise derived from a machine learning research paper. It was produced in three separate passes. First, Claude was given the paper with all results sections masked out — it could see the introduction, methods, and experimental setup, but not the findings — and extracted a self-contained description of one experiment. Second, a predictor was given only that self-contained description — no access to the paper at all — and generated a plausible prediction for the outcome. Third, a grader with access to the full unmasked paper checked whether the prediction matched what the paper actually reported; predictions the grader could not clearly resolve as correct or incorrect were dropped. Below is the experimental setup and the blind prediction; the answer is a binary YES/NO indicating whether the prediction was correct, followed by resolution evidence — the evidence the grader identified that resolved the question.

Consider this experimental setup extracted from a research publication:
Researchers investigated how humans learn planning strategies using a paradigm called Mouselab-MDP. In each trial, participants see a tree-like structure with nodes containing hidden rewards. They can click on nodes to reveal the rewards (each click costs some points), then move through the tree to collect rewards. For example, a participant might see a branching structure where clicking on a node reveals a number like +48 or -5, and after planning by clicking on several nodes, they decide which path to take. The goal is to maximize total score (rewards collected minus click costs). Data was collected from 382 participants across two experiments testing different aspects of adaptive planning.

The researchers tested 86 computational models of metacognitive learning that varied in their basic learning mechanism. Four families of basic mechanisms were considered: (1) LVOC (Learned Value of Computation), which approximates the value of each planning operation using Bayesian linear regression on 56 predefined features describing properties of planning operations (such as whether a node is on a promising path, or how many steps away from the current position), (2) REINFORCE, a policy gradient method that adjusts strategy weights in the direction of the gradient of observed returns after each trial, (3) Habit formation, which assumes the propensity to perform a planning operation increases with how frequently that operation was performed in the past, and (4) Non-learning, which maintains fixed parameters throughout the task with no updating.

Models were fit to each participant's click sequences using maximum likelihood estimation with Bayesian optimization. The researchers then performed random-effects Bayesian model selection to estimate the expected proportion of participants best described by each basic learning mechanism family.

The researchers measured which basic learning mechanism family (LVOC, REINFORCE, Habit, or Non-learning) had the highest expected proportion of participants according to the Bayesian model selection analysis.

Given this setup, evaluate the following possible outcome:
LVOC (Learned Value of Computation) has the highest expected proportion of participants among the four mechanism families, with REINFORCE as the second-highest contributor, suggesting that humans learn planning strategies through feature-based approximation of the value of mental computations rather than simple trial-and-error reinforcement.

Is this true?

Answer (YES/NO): NO